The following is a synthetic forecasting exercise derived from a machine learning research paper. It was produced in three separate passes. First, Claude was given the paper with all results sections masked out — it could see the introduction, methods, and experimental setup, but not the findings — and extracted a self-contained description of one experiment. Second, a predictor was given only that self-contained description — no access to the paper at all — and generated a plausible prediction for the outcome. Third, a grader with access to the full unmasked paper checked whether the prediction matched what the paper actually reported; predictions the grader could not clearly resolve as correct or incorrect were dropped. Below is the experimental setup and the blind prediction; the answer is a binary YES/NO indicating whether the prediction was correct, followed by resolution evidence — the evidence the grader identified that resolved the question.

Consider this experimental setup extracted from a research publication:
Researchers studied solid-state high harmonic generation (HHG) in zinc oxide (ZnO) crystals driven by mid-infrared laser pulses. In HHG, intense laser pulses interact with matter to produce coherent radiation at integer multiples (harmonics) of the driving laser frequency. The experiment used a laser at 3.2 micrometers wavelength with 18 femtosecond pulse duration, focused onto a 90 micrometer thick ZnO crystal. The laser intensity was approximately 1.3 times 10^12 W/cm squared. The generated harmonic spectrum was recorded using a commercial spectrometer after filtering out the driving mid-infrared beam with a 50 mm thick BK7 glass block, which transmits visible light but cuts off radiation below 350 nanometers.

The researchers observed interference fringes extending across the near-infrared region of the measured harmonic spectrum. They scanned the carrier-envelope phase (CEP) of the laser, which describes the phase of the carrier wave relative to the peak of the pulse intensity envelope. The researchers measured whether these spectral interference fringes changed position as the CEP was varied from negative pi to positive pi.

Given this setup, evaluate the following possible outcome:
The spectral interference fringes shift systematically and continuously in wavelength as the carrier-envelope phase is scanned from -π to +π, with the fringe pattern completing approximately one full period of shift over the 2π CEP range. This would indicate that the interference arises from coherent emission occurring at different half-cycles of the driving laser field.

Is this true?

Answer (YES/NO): NO